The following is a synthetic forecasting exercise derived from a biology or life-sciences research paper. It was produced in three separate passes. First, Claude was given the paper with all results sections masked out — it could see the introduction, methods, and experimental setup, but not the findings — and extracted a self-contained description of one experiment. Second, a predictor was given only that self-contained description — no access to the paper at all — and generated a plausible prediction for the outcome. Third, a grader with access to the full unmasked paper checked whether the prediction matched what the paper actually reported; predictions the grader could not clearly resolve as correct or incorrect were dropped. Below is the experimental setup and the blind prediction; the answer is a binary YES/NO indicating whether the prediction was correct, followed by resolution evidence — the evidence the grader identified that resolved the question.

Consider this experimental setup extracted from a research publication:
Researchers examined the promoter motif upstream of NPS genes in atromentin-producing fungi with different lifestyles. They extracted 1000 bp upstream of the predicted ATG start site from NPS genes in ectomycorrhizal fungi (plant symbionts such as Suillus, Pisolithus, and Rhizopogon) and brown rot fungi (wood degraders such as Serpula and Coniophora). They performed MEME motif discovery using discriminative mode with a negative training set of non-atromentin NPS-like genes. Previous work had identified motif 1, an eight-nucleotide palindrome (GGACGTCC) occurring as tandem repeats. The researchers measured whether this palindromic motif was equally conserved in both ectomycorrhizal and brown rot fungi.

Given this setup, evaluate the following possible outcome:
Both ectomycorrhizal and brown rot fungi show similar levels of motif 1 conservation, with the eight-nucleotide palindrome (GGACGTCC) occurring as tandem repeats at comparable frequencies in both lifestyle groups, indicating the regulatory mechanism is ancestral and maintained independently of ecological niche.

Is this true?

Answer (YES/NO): NO